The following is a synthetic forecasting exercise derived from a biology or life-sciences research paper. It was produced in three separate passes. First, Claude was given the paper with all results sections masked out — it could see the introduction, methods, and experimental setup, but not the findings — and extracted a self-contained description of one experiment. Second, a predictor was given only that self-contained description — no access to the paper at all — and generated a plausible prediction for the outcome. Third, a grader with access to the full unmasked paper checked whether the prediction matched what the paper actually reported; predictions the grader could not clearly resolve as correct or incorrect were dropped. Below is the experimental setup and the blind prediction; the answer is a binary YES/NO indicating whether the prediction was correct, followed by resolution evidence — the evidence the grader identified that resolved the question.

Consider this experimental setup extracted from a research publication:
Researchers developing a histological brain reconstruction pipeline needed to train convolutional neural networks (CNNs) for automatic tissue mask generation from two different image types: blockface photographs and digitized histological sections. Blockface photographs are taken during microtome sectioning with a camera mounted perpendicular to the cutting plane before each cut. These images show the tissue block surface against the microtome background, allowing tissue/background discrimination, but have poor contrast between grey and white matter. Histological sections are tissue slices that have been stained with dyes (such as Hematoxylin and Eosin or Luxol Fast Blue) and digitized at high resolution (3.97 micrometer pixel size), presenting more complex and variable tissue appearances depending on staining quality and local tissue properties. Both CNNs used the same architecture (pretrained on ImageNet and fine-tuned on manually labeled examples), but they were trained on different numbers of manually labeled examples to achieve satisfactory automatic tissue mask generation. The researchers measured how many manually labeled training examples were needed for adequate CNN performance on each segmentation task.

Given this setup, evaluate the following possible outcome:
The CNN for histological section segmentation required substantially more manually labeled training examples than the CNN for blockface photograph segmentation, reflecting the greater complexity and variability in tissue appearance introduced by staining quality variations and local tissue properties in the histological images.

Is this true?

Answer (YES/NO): NO